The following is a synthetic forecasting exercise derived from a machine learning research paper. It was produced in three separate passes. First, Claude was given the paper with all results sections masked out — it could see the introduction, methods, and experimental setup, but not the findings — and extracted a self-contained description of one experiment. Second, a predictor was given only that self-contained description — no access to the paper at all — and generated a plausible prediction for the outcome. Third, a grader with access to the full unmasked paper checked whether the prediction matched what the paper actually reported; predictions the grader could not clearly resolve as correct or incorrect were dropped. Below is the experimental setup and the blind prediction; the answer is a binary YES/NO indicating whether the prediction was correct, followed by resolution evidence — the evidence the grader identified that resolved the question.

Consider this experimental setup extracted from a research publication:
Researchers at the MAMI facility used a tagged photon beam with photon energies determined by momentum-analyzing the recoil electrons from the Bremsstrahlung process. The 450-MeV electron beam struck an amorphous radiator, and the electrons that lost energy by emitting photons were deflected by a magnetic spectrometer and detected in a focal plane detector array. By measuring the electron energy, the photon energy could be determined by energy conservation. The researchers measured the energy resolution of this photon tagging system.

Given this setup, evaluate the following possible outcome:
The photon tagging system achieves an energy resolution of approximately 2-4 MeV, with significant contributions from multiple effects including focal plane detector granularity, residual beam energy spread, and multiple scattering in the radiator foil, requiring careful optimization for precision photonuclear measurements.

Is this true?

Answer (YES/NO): NO